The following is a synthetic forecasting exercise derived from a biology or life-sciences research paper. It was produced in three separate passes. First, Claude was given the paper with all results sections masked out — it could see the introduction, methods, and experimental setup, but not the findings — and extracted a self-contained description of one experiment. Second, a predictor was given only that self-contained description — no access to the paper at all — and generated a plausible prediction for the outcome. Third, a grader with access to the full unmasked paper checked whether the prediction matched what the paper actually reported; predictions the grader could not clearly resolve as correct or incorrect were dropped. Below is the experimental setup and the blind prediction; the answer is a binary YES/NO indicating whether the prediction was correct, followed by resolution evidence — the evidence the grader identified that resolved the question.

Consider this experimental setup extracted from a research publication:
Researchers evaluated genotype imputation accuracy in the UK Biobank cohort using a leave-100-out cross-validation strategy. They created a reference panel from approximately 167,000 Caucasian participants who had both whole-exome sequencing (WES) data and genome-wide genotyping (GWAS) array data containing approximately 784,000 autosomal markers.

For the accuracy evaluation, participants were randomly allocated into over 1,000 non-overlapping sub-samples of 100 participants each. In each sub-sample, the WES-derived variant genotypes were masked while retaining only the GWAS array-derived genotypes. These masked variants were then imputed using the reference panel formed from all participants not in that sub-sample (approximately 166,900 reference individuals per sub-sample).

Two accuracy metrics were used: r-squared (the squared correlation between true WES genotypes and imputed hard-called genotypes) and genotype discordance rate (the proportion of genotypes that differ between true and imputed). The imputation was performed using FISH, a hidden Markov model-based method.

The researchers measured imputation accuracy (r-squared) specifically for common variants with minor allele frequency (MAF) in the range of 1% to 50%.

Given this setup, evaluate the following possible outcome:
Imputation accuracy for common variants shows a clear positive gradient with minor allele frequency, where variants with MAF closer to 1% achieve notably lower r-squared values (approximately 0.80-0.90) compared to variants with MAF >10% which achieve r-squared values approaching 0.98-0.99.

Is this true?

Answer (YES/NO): NO